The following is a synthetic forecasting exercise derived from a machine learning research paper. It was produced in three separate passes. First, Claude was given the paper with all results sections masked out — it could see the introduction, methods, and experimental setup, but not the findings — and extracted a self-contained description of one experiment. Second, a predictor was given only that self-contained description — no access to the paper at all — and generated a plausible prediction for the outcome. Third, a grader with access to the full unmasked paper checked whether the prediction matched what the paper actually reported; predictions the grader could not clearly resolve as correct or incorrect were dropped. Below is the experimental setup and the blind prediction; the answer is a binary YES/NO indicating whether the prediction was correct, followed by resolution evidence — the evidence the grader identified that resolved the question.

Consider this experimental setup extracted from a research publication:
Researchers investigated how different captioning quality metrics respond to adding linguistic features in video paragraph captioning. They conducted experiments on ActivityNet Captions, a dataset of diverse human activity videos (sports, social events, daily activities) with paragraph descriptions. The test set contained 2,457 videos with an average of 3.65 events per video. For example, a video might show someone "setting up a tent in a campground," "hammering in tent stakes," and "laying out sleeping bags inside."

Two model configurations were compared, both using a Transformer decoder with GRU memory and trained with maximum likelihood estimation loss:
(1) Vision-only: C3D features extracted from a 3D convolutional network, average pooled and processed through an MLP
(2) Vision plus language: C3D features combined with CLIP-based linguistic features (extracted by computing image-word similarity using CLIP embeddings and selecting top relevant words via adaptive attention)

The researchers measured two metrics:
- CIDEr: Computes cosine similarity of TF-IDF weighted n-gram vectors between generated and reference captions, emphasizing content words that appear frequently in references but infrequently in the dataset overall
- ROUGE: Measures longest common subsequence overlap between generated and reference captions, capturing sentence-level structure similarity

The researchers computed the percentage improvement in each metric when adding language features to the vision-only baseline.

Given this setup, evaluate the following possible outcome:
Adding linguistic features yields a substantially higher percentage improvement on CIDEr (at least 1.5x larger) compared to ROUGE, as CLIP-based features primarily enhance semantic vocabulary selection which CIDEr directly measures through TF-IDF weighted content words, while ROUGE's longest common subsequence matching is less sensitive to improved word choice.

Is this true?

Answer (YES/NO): NO